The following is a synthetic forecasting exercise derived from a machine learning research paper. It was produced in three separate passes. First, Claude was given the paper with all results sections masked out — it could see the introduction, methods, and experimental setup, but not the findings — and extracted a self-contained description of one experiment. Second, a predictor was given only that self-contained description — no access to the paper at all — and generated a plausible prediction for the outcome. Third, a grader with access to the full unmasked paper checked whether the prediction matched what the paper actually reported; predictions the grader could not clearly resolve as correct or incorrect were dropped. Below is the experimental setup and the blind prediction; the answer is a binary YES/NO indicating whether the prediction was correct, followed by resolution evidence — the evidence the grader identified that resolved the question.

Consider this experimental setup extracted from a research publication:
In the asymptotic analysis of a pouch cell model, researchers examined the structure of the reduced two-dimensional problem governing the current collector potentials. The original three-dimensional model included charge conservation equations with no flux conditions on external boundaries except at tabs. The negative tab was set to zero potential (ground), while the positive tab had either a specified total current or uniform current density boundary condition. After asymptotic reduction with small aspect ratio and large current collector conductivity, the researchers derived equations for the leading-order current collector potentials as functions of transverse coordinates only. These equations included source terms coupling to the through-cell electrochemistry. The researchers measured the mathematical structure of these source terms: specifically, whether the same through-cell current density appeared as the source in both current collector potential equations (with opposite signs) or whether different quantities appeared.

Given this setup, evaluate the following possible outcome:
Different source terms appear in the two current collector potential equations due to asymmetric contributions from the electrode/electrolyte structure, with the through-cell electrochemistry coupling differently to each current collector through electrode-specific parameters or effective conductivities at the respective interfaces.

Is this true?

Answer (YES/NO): NO